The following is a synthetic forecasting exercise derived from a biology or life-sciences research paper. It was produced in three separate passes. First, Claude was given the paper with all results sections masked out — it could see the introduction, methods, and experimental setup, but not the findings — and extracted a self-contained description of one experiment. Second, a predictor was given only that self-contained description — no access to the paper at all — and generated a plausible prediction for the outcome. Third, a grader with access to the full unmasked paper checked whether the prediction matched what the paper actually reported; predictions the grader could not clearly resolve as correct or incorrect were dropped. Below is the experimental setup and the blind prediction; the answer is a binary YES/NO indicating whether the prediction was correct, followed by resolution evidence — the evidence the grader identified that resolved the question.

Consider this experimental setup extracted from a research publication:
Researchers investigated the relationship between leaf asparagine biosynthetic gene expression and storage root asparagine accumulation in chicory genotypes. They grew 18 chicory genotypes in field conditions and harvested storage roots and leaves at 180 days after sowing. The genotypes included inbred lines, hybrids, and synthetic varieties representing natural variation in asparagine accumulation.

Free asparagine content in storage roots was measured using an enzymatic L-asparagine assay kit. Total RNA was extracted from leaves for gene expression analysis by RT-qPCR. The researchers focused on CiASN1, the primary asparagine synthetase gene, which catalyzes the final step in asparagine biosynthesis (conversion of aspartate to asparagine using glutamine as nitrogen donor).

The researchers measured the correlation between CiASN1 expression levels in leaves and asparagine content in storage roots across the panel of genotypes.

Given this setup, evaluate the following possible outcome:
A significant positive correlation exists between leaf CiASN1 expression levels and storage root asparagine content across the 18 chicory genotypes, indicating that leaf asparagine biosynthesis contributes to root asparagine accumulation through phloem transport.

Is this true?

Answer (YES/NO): YES